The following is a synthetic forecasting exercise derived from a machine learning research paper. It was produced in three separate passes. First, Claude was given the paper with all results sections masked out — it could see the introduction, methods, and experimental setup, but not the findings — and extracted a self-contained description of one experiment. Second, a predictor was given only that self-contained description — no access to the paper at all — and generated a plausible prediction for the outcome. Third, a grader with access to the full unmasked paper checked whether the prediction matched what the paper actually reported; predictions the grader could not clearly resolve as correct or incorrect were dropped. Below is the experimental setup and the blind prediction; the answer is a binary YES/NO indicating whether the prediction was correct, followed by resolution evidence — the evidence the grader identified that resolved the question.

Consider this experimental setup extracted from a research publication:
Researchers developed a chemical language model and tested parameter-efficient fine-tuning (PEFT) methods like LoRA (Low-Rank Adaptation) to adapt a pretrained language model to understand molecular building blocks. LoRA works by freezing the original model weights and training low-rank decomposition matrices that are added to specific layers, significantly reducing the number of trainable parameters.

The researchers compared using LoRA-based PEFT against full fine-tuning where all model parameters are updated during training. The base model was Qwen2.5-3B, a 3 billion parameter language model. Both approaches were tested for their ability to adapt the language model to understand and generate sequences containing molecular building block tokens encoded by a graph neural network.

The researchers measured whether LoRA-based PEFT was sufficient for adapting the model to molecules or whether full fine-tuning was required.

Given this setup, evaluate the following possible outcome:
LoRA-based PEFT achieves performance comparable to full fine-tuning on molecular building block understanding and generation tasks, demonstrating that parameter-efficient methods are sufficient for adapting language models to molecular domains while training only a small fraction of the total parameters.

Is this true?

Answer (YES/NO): NO